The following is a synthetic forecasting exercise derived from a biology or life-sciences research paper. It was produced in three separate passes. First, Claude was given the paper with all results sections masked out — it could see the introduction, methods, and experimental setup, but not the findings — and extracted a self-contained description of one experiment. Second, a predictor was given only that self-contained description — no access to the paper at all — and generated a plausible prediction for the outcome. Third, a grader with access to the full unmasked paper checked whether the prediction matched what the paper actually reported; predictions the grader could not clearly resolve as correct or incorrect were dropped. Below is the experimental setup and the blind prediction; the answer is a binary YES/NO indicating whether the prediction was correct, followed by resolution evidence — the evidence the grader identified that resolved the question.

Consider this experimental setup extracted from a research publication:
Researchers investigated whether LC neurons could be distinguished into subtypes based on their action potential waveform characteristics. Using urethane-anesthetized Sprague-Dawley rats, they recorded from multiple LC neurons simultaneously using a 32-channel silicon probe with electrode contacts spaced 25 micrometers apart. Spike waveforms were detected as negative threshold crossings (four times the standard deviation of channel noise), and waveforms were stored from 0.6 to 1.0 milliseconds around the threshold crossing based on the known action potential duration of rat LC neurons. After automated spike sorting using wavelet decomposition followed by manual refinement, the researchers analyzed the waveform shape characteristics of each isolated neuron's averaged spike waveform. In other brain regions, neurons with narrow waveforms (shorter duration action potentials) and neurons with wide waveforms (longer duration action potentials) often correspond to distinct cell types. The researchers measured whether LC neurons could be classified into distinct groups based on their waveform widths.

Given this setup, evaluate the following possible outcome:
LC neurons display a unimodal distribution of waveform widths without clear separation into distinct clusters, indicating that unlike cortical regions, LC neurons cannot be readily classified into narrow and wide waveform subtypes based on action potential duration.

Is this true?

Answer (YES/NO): NO